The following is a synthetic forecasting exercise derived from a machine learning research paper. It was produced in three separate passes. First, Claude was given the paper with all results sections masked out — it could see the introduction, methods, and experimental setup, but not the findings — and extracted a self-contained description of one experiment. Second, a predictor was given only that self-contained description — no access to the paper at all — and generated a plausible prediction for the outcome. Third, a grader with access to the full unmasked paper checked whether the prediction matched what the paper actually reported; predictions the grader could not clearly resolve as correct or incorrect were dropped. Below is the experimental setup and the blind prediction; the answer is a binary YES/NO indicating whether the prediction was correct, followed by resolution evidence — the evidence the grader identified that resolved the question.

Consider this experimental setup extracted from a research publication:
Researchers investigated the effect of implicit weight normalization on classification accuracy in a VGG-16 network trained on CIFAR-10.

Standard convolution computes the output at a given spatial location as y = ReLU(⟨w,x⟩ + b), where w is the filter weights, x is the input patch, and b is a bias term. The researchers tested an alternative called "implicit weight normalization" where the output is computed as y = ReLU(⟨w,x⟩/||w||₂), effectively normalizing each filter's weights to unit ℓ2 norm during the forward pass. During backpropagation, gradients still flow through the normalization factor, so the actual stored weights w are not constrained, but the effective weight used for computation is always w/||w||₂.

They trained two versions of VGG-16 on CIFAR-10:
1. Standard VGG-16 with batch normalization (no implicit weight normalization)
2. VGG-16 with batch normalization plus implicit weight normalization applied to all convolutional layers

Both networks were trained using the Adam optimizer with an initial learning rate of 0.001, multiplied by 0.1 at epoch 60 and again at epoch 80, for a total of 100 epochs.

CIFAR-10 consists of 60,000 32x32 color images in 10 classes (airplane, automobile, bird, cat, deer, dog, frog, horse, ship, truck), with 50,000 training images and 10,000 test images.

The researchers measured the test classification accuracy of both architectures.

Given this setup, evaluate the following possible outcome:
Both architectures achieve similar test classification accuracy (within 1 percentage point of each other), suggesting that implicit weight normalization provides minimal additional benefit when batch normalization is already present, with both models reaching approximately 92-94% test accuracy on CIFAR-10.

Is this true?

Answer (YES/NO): YES